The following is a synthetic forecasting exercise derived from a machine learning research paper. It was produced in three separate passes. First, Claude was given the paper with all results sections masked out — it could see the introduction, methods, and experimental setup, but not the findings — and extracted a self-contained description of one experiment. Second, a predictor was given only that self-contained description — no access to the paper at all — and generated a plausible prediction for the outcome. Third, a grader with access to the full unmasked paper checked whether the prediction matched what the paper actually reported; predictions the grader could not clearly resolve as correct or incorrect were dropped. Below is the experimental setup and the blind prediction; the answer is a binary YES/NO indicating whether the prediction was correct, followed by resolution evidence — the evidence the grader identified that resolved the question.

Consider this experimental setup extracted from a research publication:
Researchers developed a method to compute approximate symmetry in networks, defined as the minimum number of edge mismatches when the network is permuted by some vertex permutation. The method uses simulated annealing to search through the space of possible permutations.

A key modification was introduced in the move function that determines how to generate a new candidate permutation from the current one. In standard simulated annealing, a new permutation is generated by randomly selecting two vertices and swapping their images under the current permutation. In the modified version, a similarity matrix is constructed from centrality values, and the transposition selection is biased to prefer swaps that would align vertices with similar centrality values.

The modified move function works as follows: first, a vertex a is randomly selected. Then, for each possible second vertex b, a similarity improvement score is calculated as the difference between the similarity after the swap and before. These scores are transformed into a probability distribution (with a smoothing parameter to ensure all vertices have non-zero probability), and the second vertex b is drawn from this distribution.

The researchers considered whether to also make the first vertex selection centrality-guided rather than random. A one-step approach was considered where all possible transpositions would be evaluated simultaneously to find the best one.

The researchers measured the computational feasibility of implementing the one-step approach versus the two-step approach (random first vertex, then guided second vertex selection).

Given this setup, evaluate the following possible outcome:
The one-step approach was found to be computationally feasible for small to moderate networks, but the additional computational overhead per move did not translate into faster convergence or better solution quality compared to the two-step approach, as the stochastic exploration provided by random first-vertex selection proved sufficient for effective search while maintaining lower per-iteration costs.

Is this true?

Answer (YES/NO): NO